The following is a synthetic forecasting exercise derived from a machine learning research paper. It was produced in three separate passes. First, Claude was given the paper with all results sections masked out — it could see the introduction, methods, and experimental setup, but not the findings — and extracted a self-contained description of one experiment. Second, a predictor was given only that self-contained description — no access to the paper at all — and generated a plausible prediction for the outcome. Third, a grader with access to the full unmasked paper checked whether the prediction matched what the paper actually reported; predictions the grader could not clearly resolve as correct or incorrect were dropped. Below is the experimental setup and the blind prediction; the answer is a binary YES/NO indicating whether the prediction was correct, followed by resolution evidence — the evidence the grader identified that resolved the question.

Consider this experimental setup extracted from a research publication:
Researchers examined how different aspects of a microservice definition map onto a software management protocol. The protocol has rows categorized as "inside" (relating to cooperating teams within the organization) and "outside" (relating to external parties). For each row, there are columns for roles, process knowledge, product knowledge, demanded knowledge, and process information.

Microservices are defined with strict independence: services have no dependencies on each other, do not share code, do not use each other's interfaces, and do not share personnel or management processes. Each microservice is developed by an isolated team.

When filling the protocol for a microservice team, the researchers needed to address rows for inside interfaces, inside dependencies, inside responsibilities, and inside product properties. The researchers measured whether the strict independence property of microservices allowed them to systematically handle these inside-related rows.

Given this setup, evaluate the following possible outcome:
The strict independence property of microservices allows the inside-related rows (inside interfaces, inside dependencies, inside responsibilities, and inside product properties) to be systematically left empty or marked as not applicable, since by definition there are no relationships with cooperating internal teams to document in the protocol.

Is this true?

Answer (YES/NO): YES